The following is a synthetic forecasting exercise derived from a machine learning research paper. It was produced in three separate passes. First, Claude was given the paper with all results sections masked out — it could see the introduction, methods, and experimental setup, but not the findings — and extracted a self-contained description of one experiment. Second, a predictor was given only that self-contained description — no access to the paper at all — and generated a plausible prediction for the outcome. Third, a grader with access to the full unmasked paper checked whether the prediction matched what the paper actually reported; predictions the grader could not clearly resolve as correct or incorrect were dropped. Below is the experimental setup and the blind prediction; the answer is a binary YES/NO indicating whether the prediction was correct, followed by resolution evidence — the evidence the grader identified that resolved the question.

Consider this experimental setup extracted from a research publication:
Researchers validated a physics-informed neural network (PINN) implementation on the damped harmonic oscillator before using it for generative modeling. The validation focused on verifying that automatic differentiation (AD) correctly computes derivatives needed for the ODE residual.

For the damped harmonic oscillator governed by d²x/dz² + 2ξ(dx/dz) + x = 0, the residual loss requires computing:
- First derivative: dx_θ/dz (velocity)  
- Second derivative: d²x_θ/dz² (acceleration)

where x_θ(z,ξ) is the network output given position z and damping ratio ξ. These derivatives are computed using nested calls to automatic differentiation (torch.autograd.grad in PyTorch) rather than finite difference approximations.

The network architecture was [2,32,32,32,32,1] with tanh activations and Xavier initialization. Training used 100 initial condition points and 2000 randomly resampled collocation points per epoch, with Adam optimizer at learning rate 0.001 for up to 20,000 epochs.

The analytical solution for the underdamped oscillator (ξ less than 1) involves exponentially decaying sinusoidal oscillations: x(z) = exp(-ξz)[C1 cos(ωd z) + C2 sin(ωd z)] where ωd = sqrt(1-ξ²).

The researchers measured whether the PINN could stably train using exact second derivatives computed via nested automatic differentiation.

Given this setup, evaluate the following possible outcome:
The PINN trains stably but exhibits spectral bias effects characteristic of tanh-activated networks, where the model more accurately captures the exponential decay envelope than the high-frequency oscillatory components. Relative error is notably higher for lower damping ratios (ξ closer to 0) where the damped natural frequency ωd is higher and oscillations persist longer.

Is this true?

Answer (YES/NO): NO